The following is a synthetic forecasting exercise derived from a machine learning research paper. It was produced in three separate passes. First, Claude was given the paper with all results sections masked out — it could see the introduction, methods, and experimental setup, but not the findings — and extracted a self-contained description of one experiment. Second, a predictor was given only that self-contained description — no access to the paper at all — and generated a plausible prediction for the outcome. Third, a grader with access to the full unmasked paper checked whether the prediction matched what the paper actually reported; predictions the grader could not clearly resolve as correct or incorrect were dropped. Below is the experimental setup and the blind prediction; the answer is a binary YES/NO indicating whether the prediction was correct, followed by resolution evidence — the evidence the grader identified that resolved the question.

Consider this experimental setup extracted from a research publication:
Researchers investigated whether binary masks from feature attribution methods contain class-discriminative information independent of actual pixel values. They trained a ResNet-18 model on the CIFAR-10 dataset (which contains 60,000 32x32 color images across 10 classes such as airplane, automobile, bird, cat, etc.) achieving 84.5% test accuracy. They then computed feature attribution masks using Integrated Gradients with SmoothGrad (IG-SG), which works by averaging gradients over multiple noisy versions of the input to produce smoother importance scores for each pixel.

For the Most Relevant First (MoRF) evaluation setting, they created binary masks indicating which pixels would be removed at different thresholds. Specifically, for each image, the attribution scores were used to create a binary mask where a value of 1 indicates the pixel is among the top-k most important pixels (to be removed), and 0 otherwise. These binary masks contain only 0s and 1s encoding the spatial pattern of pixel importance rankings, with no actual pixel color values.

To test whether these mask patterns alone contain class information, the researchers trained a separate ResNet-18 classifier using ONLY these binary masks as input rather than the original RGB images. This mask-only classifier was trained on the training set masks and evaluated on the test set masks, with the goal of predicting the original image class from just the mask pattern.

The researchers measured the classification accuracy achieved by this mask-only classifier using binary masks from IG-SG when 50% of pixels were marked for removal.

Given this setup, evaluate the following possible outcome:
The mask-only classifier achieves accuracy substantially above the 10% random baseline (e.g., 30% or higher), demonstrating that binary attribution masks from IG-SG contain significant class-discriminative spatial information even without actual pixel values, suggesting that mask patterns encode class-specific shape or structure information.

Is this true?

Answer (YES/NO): YES